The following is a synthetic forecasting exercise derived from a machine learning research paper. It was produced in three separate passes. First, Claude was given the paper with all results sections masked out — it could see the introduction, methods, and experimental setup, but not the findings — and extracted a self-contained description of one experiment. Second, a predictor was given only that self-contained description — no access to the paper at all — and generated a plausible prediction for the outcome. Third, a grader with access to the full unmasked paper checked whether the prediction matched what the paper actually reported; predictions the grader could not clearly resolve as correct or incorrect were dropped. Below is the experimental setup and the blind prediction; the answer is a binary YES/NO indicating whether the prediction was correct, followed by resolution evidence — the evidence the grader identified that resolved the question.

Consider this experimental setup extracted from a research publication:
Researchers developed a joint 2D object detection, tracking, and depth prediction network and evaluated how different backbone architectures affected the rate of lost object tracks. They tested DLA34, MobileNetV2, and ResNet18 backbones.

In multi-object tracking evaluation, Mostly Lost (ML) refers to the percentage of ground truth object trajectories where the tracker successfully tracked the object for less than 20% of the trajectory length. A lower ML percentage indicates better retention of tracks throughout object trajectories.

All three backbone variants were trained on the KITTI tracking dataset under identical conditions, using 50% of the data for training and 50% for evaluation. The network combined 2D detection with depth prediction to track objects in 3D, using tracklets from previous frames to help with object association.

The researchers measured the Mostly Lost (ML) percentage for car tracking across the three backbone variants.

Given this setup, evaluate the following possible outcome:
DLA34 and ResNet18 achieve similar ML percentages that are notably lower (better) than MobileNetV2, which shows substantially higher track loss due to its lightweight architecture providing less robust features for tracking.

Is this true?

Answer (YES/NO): NO